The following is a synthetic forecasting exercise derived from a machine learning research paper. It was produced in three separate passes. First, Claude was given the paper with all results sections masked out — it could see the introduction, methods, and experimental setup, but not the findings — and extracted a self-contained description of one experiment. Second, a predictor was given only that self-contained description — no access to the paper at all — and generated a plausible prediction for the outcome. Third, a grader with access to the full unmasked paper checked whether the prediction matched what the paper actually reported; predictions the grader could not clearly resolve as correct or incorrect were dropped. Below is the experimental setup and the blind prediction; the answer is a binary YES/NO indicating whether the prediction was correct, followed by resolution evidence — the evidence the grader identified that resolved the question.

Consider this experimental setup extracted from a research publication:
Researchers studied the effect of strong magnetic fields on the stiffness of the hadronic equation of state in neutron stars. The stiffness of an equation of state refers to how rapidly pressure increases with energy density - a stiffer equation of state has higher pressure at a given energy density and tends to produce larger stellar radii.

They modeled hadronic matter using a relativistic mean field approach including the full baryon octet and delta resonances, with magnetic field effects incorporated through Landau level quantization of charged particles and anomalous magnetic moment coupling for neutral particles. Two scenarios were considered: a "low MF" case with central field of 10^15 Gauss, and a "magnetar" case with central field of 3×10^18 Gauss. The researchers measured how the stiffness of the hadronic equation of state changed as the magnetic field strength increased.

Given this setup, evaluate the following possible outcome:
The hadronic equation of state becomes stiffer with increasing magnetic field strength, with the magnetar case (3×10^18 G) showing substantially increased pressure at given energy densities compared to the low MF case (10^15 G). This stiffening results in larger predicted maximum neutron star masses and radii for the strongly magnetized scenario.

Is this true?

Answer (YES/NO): NO